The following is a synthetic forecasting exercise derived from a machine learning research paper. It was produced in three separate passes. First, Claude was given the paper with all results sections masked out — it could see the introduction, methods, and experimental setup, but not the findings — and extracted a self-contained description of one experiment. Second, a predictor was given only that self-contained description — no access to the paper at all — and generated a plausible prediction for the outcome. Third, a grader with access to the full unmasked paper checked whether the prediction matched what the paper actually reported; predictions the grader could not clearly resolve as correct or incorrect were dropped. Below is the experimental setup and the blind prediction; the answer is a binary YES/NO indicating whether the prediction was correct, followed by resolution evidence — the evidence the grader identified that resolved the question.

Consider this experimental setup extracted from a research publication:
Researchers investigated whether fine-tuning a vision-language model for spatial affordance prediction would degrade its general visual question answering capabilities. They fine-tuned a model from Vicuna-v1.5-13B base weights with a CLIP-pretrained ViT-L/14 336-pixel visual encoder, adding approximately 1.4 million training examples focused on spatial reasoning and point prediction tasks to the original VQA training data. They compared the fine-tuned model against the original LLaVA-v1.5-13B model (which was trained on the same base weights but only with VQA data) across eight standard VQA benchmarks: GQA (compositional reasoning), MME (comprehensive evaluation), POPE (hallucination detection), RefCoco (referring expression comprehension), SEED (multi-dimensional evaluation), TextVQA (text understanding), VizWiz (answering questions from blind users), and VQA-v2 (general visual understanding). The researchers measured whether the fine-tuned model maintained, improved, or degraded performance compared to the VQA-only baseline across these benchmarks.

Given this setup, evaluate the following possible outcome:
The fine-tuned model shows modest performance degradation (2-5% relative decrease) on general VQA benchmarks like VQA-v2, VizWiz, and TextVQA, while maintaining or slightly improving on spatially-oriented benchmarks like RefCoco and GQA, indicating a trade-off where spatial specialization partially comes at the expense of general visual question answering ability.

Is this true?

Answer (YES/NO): NO